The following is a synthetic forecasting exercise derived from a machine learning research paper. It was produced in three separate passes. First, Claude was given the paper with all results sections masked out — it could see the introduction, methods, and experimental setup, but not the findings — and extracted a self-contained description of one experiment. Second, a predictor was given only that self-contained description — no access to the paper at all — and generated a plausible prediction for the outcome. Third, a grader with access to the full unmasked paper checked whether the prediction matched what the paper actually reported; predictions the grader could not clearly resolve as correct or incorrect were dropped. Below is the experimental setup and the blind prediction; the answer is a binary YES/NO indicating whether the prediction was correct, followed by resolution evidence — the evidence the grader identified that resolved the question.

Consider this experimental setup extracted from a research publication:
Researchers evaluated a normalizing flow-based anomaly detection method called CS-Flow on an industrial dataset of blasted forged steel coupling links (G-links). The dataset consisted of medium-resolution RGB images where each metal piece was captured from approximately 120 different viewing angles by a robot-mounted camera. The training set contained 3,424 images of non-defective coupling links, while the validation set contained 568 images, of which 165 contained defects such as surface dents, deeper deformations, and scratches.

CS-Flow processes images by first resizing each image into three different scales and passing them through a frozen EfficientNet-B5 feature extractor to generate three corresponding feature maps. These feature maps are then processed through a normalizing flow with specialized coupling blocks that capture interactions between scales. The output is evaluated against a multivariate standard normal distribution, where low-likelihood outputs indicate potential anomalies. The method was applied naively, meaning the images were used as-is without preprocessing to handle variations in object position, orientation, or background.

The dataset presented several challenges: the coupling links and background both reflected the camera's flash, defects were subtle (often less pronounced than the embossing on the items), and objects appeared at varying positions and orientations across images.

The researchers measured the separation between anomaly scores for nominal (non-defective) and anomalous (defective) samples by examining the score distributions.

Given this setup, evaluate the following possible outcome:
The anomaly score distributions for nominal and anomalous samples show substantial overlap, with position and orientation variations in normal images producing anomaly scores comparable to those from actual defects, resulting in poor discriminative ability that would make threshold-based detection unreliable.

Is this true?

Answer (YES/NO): YES